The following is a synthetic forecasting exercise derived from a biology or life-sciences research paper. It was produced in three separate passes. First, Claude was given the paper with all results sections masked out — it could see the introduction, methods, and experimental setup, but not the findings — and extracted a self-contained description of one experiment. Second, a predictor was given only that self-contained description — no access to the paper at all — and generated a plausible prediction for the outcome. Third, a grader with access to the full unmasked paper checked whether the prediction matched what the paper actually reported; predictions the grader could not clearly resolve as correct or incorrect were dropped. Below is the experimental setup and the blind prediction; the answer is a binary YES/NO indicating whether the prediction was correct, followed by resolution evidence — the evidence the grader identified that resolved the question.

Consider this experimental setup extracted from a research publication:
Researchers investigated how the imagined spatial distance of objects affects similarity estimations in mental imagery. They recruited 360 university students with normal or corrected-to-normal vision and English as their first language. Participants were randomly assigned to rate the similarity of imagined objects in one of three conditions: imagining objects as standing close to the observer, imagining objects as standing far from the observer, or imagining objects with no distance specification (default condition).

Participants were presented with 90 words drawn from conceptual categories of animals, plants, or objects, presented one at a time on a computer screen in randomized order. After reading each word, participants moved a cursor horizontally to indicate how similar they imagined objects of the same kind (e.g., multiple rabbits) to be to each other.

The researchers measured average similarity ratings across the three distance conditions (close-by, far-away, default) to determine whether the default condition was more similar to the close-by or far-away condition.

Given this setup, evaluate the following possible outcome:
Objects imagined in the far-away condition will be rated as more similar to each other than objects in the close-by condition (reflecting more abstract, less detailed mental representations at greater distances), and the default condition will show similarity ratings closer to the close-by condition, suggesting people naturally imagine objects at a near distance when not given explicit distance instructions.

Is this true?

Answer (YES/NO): NO